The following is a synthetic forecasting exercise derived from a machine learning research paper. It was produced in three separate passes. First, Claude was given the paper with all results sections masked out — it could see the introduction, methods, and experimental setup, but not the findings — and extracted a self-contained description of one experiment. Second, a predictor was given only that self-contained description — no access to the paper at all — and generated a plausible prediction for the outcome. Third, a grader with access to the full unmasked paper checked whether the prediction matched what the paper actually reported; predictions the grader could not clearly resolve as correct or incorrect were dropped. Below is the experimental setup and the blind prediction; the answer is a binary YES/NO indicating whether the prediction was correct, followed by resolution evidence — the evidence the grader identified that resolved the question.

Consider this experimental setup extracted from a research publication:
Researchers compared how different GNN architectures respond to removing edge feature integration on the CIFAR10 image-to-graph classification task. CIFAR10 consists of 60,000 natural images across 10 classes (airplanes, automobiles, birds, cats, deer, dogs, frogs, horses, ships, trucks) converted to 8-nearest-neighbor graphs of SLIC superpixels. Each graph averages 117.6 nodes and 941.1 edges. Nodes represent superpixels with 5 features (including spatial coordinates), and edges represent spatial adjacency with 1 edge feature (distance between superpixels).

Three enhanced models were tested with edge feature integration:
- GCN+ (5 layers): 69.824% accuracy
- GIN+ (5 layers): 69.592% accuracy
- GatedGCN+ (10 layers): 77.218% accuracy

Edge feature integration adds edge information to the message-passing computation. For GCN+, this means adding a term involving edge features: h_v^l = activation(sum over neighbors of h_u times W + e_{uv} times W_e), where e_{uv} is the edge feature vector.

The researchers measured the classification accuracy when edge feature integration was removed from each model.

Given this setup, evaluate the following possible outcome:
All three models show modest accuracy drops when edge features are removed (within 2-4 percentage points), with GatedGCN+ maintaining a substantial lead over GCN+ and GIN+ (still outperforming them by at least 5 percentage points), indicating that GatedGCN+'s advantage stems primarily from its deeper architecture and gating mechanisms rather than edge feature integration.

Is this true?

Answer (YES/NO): NO